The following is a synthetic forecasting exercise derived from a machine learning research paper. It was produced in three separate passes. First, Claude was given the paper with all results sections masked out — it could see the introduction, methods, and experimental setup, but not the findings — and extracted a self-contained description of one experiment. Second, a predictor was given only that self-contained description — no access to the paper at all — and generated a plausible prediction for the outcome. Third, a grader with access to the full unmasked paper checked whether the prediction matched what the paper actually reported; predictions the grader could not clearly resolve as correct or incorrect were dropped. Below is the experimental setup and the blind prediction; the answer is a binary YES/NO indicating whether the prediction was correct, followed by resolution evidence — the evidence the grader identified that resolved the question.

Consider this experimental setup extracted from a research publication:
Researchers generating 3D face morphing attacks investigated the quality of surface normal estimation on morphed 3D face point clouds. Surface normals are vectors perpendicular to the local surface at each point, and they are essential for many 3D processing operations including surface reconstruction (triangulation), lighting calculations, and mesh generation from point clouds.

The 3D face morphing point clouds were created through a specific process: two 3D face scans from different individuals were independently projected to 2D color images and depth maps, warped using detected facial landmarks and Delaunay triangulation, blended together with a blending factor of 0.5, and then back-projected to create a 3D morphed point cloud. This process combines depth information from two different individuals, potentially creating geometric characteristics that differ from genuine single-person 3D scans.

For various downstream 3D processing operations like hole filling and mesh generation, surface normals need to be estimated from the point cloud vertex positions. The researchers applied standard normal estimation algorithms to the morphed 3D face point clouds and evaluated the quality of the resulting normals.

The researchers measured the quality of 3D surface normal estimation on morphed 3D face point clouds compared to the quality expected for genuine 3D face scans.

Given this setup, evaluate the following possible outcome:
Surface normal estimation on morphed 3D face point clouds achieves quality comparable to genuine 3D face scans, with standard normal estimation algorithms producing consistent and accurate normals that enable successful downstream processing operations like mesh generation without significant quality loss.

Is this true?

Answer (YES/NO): NO